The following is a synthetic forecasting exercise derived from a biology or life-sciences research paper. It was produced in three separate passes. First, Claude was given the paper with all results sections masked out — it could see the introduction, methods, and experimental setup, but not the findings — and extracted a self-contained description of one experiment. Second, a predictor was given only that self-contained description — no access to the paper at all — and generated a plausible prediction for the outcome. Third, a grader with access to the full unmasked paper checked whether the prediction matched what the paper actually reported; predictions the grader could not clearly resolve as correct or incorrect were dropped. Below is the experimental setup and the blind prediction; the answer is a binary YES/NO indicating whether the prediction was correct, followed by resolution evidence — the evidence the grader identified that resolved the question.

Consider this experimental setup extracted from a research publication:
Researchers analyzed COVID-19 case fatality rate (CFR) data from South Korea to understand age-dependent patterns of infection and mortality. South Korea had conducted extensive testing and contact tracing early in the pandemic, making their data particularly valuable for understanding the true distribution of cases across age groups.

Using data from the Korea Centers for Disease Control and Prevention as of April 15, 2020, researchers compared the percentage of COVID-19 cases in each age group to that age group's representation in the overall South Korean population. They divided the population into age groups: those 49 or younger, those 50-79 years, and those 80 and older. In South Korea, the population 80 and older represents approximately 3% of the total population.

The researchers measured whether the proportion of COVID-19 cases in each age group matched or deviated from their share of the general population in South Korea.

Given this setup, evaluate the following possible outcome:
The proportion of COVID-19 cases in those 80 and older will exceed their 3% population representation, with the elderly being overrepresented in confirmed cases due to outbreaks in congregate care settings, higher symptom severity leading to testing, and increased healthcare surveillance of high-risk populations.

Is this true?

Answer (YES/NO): YES